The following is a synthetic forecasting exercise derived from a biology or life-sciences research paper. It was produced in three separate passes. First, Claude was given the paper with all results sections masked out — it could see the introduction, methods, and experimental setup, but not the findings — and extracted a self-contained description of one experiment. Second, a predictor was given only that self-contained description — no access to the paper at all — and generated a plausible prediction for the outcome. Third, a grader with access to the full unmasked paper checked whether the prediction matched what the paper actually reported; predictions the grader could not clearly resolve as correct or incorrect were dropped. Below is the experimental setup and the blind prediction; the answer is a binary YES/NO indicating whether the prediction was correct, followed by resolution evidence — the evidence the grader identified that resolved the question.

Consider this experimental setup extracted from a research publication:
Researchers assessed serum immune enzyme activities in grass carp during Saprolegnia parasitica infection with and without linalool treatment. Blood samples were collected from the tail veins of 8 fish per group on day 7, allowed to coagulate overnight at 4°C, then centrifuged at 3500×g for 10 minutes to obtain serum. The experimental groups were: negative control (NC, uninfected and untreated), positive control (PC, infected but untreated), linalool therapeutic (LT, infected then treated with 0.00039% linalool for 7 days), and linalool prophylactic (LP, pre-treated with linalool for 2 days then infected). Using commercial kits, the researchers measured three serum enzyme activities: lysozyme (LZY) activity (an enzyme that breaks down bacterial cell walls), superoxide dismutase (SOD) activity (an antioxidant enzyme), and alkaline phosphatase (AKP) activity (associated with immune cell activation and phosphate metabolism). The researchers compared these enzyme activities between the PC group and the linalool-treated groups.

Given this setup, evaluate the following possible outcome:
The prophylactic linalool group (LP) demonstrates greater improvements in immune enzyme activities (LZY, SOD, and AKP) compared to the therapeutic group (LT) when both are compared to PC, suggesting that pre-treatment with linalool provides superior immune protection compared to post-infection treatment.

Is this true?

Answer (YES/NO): NO